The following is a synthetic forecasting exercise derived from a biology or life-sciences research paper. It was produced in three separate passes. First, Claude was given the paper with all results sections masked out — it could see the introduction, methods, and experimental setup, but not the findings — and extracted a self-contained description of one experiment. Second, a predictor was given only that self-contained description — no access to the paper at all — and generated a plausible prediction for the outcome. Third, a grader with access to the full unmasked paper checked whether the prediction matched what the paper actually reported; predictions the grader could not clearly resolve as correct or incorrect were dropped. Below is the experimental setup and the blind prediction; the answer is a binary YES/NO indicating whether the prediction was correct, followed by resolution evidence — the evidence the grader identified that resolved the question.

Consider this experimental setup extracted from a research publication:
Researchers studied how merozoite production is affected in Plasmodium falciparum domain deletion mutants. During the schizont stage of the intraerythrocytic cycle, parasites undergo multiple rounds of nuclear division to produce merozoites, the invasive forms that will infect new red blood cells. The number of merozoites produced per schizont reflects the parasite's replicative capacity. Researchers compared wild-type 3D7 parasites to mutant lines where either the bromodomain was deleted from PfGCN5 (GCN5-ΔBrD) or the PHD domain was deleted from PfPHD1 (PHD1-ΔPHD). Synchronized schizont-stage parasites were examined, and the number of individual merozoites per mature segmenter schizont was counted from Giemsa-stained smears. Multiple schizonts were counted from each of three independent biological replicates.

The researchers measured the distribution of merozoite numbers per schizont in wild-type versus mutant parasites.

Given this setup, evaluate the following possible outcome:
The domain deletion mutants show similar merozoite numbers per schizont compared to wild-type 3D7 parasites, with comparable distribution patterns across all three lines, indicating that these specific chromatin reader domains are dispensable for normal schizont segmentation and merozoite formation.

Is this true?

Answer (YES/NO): YES